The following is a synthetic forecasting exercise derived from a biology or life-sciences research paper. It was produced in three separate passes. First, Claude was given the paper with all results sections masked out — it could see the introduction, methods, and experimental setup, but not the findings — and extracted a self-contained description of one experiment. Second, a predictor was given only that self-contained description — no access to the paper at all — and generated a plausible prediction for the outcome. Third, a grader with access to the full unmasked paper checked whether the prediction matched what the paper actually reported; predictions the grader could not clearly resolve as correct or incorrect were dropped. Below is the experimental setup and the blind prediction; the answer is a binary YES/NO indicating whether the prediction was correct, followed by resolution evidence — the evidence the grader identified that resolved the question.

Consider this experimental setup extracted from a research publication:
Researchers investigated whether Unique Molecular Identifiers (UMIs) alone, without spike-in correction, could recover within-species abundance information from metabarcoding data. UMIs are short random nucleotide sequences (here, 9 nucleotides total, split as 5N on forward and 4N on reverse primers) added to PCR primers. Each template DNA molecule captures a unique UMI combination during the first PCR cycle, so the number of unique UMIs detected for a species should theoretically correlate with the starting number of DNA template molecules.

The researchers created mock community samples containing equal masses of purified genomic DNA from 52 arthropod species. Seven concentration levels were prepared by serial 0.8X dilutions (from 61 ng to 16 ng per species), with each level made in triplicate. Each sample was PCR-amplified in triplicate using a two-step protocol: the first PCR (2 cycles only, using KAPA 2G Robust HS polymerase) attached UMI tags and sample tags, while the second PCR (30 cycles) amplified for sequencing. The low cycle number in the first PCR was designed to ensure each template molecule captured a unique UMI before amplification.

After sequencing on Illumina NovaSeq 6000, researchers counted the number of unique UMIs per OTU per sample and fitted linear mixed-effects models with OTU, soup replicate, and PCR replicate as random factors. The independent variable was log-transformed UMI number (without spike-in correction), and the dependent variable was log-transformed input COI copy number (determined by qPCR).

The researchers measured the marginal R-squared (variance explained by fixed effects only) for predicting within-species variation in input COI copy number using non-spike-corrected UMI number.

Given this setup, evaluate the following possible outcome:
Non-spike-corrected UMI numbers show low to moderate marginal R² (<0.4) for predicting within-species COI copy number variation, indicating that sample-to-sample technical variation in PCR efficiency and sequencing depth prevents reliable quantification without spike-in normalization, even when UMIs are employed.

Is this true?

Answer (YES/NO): YES